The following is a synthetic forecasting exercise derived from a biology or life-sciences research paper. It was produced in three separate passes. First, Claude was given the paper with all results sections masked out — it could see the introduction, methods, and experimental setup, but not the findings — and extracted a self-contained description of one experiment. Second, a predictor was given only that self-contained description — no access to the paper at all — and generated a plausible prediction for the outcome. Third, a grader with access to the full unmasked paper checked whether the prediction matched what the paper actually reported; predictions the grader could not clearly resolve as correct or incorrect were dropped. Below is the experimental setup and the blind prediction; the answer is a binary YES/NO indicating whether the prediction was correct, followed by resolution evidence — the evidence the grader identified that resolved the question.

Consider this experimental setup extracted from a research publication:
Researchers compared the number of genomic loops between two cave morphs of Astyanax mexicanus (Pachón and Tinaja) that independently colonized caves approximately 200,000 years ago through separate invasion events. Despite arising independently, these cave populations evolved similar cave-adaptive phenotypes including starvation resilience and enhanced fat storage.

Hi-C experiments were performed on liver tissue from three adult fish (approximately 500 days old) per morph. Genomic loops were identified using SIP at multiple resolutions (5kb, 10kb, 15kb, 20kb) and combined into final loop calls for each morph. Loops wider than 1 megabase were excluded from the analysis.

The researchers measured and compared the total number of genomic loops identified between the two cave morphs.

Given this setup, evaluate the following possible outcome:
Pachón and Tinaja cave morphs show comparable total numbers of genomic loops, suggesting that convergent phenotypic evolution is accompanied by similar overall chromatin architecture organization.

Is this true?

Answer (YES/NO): NO